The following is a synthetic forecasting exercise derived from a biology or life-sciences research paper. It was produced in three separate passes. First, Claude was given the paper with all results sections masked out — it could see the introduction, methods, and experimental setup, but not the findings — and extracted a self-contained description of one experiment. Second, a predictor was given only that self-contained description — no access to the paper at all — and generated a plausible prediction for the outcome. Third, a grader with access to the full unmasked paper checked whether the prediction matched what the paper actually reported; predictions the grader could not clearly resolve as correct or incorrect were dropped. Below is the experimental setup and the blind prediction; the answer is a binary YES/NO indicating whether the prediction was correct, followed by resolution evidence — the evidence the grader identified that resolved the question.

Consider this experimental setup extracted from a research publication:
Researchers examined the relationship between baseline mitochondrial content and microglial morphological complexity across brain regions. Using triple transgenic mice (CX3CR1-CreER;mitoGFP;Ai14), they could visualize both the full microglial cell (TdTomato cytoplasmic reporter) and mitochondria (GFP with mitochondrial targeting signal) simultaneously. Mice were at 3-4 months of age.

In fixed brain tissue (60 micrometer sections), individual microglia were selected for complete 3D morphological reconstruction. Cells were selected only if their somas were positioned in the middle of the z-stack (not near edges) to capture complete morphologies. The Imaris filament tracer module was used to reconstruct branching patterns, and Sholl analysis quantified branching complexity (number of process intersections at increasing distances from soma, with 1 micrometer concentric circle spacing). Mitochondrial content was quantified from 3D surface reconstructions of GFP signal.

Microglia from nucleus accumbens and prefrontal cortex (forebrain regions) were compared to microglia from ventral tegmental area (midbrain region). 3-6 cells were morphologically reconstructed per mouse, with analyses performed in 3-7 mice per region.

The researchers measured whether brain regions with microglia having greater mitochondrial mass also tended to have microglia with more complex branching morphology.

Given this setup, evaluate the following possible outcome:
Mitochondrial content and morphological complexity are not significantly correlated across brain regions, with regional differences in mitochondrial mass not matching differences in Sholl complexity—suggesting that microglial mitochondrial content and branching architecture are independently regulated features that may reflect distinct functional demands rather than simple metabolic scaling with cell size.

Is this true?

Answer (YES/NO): NO